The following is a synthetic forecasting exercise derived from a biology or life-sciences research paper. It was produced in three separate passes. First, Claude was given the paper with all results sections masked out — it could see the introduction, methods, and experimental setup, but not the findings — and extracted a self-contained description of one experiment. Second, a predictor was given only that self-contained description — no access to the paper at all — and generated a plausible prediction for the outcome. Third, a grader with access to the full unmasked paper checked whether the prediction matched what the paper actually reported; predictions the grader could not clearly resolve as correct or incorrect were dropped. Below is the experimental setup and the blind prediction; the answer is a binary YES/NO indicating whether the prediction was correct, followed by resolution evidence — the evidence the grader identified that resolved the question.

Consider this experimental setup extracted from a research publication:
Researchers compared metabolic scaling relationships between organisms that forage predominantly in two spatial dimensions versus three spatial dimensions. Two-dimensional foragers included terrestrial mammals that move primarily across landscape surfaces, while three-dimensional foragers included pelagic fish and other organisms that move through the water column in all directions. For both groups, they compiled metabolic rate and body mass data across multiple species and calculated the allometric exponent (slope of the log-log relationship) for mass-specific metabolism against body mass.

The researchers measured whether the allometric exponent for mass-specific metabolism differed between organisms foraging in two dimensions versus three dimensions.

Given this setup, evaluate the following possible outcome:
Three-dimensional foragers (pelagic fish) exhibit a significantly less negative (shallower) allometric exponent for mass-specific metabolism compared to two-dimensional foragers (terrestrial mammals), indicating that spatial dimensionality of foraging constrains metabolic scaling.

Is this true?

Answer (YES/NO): YES